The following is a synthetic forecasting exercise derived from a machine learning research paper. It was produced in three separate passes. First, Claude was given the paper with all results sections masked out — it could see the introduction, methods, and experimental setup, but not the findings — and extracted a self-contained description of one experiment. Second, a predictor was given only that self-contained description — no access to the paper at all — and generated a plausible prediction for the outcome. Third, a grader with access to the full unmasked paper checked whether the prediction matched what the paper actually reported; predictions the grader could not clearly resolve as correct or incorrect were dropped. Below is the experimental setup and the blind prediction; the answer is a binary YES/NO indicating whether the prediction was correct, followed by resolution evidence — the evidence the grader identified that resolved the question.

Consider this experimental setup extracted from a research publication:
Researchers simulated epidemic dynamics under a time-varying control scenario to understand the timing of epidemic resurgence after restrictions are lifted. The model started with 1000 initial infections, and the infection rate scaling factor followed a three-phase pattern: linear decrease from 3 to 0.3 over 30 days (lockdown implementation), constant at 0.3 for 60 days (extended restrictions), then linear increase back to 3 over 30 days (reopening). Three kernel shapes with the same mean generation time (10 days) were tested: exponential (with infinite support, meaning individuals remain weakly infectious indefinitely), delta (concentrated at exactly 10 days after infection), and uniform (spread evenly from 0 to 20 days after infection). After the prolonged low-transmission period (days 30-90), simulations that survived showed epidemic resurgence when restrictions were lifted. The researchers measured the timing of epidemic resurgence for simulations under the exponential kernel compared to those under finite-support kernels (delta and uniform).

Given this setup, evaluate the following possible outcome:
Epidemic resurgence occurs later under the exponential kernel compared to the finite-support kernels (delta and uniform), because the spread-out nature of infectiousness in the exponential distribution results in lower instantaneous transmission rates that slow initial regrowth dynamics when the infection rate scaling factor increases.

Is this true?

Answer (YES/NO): NO